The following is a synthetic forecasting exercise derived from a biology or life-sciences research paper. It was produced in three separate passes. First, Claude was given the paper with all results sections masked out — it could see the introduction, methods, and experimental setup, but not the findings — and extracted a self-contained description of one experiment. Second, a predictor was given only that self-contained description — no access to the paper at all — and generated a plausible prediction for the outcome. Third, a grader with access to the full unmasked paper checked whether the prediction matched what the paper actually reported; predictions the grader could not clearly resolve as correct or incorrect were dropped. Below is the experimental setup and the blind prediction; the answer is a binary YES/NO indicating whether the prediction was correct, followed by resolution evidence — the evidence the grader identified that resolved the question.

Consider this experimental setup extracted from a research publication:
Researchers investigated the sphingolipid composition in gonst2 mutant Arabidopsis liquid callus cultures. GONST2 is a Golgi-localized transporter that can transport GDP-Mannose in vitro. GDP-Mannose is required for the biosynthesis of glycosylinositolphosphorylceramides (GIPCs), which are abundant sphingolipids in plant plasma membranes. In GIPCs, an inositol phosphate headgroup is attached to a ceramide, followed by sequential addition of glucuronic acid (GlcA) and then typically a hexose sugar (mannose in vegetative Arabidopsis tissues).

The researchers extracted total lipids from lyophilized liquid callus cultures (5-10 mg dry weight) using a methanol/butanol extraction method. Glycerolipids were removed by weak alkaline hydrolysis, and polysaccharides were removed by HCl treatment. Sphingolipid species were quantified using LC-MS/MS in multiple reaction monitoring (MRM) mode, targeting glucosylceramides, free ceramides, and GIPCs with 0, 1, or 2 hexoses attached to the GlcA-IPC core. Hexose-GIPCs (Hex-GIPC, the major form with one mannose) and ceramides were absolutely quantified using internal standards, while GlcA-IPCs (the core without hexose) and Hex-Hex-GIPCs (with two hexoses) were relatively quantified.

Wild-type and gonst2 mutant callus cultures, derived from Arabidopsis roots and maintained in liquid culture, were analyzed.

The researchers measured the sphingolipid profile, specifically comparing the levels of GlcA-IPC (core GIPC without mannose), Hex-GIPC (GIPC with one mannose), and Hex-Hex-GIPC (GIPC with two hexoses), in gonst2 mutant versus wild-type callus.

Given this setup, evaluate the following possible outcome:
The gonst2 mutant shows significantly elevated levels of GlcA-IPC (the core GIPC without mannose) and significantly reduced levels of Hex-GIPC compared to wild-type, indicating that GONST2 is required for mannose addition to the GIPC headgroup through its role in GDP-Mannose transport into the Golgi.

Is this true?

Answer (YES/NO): NO